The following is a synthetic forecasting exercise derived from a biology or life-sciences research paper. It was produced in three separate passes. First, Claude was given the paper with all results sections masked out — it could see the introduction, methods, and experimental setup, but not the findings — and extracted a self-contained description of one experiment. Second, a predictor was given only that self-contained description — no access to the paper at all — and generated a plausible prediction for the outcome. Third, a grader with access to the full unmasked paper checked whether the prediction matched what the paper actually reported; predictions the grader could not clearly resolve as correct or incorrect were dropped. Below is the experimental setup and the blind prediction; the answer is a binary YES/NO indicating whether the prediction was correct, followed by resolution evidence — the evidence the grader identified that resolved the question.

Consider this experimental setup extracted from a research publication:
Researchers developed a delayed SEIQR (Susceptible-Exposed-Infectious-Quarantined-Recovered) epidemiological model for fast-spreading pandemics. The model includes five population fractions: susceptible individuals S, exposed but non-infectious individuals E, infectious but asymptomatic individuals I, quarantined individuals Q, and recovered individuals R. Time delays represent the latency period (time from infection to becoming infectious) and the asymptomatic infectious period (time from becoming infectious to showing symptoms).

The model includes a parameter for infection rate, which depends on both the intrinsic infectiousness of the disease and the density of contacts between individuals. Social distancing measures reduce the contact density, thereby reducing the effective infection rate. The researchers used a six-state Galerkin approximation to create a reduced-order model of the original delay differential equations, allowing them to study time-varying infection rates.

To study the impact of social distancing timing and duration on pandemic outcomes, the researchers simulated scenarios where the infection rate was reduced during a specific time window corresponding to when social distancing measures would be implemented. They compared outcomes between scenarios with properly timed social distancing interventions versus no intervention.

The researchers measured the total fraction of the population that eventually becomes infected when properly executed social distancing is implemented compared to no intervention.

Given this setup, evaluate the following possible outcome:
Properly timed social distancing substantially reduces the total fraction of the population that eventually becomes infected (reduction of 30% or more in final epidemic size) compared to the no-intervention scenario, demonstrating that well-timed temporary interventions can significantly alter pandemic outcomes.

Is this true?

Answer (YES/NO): YES